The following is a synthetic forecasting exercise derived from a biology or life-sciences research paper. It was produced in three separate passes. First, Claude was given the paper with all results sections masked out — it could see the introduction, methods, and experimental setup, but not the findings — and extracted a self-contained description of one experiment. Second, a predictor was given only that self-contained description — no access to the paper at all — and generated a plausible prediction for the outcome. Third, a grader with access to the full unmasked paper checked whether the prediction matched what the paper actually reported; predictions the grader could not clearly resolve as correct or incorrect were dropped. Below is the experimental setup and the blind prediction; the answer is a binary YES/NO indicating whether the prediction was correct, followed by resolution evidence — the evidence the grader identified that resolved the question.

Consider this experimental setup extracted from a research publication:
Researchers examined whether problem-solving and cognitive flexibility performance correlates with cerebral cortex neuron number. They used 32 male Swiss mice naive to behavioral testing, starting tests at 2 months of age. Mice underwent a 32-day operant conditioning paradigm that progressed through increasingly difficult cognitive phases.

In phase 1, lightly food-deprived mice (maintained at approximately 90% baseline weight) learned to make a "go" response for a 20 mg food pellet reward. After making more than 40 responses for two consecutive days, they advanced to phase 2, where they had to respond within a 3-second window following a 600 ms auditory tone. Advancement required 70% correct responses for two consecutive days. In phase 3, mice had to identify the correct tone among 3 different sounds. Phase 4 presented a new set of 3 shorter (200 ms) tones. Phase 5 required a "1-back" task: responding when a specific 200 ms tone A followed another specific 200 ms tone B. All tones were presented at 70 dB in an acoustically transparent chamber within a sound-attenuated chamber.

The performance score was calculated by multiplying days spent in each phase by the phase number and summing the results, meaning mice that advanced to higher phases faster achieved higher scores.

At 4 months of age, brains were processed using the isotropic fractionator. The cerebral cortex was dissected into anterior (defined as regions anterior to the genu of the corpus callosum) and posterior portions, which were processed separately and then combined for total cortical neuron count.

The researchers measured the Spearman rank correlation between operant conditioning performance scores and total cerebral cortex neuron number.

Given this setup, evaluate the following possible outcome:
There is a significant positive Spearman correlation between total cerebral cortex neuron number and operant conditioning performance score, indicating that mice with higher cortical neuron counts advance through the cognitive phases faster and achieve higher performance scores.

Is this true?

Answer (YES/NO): NO